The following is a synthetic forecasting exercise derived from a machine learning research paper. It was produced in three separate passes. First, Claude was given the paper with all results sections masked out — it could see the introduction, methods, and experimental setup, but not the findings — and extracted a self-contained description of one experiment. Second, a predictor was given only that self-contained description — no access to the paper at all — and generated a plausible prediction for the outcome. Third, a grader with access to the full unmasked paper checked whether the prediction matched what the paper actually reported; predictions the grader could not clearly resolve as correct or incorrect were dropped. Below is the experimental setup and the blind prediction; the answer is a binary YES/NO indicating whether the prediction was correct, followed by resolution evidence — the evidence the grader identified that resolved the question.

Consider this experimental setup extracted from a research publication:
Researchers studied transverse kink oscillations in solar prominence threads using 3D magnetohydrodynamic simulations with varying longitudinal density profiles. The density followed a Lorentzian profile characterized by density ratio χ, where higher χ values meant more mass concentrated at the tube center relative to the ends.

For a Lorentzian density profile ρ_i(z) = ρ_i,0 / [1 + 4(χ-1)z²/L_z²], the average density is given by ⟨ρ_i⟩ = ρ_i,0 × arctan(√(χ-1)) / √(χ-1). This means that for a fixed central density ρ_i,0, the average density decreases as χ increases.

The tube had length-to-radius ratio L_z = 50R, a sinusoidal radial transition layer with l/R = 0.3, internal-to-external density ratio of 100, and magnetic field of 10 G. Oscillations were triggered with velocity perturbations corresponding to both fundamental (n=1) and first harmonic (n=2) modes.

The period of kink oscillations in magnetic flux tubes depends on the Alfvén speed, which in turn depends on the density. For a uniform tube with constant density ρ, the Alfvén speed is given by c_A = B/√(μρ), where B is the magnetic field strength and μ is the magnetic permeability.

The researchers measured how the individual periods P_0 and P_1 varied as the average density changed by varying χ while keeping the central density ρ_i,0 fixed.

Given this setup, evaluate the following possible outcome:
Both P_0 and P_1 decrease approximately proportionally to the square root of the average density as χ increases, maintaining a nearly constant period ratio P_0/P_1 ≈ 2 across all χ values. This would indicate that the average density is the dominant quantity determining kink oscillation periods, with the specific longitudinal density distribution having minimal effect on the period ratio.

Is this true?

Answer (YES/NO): NO